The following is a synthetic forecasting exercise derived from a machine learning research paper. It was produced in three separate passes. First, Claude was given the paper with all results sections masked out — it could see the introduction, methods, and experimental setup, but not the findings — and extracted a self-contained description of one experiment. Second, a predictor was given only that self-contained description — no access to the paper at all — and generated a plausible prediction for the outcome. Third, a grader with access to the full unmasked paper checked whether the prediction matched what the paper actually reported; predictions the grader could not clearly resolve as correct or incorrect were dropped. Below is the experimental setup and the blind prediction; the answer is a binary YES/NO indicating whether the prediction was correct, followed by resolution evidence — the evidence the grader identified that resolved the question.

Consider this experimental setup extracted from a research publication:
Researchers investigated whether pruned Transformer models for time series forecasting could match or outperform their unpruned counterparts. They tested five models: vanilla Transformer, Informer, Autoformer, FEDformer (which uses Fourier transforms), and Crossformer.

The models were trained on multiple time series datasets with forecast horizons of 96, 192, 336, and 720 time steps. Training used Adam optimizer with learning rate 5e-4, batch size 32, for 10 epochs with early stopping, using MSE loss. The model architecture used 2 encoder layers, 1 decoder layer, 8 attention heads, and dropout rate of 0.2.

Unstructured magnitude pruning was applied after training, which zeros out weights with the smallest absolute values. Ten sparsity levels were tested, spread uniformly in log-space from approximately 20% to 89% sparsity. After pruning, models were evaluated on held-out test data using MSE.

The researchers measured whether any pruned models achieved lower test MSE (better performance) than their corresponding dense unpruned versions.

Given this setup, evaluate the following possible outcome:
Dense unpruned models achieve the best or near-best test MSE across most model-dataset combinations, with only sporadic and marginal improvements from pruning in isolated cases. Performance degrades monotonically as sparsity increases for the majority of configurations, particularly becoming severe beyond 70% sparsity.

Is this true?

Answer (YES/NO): NO